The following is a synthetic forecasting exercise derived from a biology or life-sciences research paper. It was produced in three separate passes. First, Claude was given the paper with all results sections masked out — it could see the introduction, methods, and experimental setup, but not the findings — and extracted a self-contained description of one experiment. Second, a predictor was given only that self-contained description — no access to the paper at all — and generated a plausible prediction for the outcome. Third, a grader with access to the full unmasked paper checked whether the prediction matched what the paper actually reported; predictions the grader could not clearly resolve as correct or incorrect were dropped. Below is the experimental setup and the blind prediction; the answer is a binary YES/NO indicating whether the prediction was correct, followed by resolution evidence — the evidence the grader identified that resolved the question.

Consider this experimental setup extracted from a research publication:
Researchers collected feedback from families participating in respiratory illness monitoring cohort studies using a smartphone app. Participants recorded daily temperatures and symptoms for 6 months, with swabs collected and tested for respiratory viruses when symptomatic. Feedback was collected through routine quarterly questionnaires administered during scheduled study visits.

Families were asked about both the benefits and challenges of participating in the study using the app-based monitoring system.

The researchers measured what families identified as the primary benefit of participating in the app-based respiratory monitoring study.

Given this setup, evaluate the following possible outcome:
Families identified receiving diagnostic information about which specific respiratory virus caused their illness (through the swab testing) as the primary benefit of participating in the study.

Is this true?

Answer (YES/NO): YES